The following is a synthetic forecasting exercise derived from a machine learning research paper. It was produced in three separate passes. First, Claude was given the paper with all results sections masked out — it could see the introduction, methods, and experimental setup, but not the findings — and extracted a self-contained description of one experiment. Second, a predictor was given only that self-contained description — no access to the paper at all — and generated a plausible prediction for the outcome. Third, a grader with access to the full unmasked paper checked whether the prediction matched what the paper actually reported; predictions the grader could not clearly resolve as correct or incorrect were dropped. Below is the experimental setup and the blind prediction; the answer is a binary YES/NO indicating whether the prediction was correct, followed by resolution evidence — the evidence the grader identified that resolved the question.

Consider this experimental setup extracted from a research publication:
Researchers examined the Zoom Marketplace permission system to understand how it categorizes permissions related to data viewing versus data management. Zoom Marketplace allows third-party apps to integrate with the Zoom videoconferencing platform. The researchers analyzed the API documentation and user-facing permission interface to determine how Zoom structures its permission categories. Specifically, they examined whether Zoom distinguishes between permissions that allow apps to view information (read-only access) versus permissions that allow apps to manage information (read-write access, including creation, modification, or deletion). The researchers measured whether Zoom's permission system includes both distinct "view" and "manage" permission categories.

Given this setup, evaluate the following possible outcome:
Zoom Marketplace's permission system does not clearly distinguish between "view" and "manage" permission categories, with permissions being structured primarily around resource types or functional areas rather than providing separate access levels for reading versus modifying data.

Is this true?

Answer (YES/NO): NO